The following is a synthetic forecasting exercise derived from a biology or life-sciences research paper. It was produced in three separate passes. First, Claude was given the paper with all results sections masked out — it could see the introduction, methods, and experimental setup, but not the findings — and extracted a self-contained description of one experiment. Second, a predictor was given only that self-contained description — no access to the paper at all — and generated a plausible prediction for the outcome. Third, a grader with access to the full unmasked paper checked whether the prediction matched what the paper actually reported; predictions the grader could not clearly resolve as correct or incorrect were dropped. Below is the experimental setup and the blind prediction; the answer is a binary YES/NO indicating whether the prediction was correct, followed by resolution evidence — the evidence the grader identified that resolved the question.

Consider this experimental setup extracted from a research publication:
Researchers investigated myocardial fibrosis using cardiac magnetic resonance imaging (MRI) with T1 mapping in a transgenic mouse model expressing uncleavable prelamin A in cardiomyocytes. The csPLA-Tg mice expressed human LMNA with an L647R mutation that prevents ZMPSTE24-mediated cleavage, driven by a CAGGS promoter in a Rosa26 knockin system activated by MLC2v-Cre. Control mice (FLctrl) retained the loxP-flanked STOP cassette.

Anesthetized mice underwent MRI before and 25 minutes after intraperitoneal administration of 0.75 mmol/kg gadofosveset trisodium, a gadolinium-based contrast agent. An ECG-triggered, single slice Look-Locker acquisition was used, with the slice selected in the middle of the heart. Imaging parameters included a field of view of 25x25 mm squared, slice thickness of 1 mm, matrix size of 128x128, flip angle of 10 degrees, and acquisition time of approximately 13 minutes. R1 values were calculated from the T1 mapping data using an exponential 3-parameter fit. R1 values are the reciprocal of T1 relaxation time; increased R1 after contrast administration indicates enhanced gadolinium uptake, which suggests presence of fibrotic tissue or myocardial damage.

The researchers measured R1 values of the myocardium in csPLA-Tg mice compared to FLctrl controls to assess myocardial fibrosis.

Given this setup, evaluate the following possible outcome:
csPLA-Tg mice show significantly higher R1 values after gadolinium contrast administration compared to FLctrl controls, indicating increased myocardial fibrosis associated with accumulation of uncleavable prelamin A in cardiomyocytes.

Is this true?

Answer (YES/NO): YES